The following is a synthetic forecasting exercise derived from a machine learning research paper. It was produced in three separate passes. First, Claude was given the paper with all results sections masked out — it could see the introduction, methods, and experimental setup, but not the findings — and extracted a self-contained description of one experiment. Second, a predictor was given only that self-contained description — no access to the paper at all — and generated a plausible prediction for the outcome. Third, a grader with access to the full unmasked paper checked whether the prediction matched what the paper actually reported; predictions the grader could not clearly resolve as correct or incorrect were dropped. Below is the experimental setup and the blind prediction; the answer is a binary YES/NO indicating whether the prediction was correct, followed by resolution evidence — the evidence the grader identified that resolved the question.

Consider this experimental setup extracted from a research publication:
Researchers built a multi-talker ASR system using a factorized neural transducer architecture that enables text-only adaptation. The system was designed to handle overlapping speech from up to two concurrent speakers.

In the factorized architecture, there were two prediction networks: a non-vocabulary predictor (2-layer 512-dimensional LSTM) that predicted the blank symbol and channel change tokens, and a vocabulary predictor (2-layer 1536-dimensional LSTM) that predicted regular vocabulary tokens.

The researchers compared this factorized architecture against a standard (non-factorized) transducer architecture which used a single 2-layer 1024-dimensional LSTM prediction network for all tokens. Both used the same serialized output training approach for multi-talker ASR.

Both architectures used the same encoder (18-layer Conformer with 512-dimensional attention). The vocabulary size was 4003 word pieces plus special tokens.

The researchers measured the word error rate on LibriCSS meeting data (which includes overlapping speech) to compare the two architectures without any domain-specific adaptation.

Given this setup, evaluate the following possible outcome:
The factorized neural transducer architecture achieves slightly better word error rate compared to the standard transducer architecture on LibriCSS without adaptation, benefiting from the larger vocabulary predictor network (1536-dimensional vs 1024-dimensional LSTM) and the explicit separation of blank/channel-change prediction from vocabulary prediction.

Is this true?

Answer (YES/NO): NO